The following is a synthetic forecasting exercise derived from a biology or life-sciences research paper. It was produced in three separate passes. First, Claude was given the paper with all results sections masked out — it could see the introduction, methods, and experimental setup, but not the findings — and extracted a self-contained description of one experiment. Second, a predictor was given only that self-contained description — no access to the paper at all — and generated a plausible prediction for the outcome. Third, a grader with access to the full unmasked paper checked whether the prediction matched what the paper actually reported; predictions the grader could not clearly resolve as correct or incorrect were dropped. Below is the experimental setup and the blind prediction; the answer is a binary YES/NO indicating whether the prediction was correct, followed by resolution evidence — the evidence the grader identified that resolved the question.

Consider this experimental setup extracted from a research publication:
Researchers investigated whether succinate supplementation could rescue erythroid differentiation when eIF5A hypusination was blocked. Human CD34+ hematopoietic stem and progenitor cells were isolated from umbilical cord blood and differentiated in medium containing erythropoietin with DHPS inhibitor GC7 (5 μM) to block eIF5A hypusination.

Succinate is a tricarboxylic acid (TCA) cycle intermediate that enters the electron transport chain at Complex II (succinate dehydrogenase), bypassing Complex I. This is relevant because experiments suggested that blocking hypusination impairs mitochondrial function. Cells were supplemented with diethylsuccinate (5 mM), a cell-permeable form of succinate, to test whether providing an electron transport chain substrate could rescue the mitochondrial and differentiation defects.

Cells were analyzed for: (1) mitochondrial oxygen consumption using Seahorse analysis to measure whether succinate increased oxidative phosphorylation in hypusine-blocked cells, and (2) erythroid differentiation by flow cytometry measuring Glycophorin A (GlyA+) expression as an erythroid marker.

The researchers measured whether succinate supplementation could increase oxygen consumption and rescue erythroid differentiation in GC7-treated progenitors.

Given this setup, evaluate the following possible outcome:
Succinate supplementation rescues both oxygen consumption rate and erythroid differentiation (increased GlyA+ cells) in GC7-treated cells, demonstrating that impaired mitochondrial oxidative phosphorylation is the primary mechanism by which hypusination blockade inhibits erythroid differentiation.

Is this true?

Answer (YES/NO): NO